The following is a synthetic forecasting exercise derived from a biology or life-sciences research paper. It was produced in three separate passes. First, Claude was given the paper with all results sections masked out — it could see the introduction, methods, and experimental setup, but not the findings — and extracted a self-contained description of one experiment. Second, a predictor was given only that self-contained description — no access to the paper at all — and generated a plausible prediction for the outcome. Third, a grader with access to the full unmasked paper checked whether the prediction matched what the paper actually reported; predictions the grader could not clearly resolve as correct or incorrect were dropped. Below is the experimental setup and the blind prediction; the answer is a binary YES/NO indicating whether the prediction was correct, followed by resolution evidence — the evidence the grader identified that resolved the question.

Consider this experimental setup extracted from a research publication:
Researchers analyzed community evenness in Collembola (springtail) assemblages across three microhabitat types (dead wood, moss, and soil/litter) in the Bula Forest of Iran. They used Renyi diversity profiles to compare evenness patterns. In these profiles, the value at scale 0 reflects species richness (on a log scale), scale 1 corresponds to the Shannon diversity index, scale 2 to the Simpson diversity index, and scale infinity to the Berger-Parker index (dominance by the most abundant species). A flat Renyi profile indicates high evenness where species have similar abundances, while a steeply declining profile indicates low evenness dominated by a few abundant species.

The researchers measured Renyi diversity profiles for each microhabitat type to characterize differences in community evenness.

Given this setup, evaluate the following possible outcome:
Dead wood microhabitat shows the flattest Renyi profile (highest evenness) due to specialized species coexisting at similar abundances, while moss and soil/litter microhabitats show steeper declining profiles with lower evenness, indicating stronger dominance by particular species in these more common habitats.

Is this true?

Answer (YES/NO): YES